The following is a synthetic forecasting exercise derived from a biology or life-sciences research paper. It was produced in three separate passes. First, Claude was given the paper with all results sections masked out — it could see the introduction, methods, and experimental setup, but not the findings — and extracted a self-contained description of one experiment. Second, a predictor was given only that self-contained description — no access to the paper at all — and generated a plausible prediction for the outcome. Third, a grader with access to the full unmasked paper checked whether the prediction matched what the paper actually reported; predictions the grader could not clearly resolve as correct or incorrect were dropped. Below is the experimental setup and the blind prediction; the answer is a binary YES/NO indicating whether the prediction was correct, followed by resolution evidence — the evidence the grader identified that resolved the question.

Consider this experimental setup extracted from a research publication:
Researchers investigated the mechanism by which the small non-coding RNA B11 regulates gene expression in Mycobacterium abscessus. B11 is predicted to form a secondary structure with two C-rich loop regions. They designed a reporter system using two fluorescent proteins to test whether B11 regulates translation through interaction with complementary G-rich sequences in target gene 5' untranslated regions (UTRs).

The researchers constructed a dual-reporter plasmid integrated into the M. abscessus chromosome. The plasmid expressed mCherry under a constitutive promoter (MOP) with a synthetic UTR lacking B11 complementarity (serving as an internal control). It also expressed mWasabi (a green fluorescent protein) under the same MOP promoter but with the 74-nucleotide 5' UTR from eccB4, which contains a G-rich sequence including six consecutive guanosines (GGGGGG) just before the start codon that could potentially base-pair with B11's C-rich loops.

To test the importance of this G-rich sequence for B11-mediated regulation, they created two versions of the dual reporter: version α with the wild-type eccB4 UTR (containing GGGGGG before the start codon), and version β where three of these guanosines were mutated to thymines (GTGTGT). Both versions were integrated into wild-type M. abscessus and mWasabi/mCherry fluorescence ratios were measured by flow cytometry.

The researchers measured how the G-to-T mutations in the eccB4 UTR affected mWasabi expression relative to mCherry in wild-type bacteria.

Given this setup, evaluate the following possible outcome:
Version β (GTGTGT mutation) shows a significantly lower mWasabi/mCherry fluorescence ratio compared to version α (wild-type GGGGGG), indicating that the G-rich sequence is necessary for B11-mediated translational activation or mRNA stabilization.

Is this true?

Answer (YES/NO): NO